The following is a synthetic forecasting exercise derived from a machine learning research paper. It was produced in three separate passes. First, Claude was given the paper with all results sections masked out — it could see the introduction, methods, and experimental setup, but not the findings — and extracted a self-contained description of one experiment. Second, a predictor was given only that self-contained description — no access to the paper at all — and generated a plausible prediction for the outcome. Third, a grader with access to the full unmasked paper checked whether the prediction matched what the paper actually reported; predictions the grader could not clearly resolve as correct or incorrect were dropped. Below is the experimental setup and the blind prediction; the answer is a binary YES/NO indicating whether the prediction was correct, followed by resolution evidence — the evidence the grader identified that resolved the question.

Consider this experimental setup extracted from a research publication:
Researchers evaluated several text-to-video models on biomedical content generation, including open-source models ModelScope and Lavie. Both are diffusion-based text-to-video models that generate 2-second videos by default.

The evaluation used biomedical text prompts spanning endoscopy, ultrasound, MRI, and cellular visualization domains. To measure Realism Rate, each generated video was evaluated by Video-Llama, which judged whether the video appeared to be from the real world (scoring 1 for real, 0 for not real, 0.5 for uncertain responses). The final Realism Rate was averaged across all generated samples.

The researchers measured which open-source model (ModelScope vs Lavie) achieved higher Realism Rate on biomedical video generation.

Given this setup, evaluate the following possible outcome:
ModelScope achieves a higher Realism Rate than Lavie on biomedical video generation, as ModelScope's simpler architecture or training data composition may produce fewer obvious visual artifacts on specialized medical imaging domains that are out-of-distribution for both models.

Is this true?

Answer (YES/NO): YES